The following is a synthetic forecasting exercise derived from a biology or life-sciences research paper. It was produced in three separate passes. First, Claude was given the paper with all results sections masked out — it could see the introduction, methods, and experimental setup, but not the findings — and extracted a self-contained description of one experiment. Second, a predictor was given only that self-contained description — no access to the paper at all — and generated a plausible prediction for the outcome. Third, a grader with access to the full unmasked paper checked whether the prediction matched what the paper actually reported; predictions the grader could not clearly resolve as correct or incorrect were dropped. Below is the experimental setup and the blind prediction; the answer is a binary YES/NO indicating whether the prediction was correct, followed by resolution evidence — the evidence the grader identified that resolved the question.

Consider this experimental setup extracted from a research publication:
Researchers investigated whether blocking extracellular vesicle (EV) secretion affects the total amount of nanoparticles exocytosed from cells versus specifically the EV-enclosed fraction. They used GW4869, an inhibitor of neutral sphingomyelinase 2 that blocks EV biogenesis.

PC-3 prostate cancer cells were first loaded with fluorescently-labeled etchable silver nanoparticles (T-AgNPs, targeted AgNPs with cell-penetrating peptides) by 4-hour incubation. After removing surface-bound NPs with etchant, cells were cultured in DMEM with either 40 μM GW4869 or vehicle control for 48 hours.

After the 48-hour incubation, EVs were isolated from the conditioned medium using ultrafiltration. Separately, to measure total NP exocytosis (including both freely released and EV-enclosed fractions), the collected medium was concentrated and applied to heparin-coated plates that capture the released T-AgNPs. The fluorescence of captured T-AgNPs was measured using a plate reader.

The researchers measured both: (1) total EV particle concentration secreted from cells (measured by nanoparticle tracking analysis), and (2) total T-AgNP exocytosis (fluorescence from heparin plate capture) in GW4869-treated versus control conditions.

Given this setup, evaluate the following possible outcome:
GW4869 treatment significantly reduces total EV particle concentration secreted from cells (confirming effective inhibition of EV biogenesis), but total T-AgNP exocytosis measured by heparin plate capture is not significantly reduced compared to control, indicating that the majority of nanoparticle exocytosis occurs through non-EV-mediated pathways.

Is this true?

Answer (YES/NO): YES